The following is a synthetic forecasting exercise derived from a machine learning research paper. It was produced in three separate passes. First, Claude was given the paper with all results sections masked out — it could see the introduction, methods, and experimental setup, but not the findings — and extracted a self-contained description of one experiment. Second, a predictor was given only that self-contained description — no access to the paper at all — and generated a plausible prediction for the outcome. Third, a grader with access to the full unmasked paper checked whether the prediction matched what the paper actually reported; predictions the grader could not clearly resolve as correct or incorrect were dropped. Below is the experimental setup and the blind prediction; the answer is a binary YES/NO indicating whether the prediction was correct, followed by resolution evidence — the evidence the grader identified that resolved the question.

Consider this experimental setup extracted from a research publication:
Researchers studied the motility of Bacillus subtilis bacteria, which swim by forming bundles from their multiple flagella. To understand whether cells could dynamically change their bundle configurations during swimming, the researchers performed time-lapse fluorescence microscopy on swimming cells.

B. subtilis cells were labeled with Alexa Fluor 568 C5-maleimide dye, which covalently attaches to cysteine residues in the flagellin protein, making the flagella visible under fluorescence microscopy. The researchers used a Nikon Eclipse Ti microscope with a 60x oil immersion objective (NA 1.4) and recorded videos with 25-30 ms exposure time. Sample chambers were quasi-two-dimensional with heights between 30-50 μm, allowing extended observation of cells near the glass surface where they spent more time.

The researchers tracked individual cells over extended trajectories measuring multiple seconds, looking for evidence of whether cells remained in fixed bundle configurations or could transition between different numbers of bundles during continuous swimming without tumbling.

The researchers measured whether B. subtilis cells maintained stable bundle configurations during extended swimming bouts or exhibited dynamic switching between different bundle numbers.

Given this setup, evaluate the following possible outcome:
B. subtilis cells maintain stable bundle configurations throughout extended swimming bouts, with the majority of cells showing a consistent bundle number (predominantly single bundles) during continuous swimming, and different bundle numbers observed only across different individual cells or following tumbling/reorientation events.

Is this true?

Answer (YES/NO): NO